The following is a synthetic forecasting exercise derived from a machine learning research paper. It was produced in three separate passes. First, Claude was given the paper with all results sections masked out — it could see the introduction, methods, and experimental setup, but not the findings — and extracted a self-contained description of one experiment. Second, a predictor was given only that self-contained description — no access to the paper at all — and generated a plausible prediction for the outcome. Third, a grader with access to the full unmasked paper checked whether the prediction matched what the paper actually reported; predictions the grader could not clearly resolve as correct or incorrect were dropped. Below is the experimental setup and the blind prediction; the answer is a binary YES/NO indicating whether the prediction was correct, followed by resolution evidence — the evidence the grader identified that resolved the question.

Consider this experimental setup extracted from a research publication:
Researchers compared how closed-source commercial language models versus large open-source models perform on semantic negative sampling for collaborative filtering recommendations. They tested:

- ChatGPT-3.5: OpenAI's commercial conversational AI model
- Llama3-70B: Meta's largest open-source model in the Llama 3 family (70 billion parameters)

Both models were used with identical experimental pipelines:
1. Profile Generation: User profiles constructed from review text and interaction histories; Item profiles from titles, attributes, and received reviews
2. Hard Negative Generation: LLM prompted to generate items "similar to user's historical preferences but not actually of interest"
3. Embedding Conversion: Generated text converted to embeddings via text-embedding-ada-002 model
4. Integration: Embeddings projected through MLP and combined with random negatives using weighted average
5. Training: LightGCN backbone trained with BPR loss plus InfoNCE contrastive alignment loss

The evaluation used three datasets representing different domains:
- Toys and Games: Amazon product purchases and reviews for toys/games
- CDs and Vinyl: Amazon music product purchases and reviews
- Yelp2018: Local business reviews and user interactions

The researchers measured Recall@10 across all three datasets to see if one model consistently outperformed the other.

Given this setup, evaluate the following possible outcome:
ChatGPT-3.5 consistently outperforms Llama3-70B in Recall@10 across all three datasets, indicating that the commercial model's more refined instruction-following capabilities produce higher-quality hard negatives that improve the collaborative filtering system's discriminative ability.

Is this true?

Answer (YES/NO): YES